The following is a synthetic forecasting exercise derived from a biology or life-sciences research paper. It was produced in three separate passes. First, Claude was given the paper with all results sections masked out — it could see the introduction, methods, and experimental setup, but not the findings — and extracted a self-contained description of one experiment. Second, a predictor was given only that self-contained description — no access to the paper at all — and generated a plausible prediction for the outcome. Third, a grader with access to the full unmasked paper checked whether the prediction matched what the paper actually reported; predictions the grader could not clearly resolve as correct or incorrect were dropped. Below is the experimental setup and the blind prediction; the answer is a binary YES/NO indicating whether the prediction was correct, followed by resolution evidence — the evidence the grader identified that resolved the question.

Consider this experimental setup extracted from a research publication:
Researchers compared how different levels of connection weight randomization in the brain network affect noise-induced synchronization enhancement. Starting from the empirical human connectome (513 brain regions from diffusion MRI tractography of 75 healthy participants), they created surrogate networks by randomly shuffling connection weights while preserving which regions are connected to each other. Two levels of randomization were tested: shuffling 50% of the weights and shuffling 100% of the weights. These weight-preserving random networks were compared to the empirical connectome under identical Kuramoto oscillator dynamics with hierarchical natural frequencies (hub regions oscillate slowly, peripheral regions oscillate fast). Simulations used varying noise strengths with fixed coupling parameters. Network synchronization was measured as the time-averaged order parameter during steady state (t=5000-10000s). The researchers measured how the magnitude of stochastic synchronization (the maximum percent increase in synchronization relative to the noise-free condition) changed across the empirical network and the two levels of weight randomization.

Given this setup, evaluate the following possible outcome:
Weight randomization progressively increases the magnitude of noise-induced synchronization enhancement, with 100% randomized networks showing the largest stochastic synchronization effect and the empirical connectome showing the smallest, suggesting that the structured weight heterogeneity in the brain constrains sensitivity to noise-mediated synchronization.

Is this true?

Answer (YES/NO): NO